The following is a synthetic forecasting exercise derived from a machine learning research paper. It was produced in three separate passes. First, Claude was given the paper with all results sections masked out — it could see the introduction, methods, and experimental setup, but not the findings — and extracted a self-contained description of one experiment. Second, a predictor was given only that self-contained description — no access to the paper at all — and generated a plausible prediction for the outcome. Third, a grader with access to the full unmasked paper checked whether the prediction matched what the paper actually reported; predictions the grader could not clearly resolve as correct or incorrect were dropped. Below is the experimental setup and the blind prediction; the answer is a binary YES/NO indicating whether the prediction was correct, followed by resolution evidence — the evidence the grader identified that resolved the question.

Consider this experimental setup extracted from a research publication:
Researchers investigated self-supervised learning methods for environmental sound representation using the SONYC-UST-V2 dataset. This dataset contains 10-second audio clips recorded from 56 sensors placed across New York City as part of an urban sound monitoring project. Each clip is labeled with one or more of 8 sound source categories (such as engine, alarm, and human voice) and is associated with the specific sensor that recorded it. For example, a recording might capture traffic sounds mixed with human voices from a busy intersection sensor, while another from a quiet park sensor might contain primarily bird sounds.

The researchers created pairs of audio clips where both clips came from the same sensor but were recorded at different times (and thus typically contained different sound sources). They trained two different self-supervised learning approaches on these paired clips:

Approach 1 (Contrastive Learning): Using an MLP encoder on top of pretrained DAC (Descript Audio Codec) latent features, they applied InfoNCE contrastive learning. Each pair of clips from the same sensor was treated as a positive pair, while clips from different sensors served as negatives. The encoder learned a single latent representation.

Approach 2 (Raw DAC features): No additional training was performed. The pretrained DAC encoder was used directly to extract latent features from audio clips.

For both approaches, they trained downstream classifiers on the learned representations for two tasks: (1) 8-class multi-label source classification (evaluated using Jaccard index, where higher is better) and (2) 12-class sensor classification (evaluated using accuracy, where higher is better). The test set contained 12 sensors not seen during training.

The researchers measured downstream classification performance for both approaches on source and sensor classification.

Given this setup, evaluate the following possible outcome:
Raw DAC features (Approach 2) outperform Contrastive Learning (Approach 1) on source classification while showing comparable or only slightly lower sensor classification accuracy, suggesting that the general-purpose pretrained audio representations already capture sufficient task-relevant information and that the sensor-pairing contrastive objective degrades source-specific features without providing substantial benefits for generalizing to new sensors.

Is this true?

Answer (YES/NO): NO